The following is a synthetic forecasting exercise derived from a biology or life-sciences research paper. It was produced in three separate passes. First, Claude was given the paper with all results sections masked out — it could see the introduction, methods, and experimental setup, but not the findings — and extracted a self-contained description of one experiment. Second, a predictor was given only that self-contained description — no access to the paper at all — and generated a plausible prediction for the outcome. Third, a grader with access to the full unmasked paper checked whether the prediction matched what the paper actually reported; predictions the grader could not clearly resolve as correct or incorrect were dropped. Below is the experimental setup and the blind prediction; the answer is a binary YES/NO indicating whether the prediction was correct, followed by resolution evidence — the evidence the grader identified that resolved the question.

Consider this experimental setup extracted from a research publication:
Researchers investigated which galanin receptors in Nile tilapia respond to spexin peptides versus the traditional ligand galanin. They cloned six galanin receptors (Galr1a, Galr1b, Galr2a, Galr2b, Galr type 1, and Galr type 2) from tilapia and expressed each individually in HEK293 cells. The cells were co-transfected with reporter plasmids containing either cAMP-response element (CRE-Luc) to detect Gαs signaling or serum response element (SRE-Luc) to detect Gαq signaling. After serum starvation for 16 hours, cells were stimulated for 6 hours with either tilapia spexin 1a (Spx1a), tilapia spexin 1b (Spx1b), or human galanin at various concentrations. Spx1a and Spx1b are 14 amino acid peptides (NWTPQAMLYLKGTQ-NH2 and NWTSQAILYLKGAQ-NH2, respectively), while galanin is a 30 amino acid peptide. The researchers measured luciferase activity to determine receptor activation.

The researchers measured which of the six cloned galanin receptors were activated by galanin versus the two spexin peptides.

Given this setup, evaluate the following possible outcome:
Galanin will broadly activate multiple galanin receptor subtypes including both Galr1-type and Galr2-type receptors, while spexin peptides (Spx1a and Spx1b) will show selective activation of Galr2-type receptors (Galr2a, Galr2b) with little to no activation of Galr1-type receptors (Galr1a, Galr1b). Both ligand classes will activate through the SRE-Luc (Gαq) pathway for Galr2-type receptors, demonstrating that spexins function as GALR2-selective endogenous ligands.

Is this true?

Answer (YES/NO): YES